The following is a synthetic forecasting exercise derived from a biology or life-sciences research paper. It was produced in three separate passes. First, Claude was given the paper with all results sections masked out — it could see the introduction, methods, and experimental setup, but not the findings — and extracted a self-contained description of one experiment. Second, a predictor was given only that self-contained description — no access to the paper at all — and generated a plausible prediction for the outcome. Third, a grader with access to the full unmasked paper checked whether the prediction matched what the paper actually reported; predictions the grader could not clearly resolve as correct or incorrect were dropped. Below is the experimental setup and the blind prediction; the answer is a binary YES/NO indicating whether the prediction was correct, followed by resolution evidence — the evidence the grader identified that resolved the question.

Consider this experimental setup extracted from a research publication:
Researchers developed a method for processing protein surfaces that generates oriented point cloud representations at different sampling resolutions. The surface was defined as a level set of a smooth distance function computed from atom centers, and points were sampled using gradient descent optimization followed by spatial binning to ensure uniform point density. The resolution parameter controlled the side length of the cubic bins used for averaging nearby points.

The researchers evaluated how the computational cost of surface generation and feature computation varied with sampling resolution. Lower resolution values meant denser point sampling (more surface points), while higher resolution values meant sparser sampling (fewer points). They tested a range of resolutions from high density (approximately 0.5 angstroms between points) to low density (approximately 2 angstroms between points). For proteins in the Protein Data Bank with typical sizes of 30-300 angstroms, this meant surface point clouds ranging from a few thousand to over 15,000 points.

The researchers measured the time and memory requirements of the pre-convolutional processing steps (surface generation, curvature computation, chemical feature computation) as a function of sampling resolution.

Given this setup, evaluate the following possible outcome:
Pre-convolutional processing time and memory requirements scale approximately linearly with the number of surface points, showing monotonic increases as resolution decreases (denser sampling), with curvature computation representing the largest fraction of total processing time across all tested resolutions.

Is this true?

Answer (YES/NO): NO